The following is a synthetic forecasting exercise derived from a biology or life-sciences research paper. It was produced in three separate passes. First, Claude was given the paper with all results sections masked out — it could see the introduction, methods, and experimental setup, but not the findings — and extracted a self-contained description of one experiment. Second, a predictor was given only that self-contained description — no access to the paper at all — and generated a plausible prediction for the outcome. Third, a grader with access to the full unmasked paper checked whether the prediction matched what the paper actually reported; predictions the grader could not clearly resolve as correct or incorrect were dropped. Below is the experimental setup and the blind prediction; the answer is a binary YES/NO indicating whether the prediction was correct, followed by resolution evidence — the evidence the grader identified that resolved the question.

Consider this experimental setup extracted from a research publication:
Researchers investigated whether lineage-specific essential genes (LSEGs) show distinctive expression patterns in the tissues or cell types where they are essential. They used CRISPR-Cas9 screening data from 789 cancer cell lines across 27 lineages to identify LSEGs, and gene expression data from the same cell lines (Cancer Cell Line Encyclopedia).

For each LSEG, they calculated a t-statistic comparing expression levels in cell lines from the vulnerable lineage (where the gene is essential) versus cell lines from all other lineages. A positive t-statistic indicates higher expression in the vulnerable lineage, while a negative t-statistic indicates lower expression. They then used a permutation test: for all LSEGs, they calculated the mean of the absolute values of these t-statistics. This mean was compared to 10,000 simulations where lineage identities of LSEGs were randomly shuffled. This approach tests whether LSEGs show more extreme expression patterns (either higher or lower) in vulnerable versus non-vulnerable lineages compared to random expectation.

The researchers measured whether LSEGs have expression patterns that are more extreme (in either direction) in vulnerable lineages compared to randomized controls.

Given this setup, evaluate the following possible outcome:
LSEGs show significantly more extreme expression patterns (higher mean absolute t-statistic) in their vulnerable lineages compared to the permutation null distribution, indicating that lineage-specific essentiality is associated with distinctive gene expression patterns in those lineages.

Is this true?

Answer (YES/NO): YES